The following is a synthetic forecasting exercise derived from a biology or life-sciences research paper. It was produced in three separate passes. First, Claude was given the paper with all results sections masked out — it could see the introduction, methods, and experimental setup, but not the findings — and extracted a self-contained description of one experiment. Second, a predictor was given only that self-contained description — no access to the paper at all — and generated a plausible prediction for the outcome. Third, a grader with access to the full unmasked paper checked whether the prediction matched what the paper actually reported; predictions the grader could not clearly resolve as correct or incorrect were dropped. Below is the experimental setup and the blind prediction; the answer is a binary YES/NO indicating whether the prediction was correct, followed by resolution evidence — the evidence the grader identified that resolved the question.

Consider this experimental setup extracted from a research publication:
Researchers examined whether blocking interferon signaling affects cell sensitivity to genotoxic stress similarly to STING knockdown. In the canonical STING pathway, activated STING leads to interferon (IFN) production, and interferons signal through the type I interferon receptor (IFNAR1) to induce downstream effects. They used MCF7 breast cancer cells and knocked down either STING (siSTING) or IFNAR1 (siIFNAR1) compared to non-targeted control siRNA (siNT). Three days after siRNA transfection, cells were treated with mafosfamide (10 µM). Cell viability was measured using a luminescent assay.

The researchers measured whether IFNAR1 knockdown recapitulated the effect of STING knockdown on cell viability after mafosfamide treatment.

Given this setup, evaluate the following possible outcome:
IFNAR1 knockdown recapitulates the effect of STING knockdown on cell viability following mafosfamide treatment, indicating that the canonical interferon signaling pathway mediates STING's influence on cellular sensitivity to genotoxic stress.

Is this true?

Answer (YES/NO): NO